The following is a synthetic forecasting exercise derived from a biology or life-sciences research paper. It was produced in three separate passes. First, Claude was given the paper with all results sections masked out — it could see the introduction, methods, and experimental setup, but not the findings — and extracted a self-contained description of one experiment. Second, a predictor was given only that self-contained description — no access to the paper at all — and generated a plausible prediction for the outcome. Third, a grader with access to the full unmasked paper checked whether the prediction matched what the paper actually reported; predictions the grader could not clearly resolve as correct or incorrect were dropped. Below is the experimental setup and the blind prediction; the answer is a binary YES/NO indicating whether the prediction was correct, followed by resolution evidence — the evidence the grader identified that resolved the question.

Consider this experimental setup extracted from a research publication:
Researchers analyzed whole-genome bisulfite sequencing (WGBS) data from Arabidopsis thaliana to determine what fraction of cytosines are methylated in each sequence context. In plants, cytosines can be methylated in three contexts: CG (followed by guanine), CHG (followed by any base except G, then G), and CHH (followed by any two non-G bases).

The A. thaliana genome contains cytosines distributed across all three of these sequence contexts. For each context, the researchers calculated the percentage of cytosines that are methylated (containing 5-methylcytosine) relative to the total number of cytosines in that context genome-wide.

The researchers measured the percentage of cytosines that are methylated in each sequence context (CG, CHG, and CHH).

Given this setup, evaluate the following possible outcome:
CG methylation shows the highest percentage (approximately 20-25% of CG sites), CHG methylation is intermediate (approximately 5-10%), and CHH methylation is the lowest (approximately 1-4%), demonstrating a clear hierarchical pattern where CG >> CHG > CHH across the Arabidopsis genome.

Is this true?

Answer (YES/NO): YES